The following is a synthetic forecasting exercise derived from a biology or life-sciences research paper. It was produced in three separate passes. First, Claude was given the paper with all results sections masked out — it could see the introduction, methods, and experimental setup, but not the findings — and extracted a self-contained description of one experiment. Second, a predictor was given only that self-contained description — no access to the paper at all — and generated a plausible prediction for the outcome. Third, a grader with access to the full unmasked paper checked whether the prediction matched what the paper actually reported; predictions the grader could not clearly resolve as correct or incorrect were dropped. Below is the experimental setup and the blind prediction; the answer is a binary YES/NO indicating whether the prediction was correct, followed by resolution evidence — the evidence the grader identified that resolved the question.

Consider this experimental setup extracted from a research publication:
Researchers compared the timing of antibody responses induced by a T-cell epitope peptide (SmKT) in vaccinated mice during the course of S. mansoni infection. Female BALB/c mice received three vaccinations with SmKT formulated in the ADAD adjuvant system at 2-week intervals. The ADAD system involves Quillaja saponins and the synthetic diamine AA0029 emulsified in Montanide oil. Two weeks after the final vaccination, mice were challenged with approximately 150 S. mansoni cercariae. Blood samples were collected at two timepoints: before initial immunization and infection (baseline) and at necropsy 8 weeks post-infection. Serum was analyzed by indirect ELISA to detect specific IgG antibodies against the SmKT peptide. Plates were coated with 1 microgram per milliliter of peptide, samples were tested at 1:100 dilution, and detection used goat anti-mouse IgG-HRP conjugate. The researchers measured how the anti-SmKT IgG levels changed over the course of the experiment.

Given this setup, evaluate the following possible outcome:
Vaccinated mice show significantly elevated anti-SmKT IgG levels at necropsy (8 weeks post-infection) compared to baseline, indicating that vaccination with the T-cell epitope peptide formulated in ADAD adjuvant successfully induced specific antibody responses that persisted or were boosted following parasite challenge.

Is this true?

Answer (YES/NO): NO